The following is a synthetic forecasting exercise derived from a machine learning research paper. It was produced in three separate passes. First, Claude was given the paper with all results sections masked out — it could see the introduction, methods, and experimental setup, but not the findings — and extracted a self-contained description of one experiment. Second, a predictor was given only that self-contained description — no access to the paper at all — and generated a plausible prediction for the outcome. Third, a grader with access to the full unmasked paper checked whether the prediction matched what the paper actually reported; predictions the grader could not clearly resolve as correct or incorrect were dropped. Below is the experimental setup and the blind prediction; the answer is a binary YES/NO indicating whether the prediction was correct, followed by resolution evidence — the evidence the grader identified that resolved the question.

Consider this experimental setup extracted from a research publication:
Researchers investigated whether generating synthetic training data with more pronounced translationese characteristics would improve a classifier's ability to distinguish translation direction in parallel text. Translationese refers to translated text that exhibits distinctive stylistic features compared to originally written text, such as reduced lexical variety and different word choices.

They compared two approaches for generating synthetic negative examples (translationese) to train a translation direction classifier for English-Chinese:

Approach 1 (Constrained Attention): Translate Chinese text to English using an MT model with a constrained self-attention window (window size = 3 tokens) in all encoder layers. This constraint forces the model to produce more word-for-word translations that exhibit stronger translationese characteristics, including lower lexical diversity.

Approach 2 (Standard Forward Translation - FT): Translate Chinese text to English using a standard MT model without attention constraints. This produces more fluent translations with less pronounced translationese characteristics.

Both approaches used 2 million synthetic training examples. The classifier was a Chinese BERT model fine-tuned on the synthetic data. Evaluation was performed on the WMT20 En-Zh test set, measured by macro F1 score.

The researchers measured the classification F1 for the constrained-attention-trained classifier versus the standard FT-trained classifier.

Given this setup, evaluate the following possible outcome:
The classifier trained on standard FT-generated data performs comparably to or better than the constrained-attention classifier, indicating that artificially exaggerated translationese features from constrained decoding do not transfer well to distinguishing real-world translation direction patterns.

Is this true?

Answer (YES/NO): YES